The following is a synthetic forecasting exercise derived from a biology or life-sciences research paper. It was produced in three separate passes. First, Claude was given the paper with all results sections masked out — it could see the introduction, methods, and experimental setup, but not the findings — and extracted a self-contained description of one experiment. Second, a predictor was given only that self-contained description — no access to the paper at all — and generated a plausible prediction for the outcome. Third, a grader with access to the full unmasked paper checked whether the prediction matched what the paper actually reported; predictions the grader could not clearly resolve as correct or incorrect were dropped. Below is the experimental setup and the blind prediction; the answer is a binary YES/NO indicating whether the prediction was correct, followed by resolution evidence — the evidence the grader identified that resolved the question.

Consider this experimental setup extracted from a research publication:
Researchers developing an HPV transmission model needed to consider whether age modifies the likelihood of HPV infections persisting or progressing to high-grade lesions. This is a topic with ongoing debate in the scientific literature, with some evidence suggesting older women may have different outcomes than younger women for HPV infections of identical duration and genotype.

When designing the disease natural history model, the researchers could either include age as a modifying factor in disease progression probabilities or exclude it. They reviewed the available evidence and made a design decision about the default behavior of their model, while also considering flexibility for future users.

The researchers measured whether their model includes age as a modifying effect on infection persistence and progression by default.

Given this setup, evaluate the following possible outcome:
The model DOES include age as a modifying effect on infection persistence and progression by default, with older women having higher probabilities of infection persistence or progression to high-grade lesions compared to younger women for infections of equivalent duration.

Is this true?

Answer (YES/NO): NO